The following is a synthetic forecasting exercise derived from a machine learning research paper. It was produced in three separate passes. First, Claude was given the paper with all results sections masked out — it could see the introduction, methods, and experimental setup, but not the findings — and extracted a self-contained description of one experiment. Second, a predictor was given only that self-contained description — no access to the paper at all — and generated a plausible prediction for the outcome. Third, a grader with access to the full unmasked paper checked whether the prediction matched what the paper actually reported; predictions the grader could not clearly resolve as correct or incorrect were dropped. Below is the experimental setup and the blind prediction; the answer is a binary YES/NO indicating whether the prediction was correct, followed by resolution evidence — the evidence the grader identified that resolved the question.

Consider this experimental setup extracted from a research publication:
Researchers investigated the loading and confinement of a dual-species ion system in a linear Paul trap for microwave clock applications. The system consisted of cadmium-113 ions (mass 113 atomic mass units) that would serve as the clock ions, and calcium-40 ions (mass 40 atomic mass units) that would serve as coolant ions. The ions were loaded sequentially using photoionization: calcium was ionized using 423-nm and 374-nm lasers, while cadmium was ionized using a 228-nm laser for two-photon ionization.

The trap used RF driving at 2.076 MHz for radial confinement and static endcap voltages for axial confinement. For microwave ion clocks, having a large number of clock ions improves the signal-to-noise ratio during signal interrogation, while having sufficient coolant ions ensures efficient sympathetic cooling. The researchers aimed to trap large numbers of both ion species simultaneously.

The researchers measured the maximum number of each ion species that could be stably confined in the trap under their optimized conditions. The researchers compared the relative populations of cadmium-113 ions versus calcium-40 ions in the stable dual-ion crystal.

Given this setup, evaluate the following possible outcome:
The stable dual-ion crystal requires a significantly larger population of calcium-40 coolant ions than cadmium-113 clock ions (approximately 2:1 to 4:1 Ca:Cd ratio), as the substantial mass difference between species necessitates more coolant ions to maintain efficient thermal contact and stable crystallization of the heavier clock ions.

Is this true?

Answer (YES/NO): NO